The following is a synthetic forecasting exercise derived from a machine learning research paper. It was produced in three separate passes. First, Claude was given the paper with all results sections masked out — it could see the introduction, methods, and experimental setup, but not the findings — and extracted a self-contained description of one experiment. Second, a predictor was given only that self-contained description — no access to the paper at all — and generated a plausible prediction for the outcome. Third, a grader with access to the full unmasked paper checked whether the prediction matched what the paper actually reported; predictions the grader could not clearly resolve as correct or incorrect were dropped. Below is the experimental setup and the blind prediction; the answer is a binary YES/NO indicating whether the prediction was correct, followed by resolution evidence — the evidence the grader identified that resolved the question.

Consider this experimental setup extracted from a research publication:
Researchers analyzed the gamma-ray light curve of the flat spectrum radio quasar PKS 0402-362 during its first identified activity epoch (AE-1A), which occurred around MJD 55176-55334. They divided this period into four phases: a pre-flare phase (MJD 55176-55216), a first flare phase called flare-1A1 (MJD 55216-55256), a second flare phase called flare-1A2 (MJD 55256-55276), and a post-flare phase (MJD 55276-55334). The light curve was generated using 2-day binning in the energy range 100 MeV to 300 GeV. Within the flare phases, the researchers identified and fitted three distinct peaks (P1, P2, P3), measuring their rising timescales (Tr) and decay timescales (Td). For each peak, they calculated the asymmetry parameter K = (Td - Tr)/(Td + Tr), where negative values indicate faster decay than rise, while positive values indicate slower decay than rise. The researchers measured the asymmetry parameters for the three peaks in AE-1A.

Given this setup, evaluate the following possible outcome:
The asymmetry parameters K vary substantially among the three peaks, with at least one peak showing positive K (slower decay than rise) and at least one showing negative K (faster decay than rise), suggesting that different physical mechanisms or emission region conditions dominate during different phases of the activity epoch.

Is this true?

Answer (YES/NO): YES